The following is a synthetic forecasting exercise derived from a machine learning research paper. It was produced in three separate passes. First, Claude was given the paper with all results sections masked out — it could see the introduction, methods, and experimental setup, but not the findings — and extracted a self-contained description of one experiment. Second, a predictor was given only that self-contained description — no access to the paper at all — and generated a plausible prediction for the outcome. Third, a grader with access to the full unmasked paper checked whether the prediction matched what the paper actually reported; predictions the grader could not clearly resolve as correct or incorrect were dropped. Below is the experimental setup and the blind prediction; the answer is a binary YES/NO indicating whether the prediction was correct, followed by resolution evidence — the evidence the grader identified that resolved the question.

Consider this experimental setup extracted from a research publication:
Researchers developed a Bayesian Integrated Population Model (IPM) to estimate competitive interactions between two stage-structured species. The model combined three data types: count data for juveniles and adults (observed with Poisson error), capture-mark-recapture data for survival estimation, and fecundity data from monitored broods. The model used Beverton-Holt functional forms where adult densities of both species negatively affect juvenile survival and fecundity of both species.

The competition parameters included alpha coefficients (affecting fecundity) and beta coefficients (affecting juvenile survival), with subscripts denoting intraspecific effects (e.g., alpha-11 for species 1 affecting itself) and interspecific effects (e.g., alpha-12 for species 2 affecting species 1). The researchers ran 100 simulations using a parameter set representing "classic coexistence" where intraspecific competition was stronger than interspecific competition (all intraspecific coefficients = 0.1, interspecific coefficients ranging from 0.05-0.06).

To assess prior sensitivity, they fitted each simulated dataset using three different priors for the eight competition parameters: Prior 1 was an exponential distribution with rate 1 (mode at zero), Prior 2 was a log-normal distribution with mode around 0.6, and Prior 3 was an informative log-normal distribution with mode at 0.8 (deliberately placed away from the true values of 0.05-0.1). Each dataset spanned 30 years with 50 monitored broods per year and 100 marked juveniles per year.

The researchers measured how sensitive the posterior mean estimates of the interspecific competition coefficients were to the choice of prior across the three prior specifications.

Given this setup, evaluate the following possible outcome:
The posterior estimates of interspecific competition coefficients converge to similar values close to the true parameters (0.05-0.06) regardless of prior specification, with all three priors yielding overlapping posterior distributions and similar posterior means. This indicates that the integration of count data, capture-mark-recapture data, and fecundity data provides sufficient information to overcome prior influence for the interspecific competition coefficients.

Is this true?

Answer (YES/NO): NO